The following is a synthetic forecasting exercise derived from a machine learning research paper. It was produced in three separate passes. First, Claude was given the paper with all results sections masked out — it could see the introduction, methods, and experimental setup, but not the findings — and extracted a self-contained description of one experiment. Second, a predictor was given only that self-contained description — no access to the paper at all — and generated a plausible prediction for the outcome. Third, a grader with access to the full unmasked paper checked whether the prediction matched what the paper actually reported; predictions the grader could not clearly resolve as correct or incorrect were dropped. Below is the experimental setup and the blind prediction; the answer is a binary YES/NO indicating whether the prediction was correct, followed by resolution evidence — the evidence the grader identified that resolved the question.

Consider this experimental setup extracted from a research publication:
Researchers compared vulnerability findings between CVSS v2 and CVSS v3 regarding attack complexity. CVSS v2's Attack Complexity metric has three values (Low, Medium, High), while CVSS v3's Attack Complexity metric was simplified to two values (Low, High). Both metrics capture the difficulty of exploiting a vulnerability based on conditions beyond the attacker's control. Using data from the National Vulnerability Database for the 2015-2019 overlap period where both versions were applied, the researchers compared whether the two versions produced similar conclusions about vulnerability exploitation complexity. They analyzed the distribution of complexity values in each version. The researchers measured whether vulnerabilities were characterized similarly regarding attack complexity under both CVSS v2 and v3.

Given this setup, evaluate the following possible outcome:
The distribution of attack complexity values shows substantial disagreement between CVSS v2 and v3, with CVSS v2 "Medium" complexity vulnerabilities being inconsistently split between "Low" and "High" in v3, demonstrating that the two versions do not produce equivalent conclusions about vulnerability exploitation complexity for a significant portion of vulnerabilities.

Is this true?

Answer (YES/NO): NO